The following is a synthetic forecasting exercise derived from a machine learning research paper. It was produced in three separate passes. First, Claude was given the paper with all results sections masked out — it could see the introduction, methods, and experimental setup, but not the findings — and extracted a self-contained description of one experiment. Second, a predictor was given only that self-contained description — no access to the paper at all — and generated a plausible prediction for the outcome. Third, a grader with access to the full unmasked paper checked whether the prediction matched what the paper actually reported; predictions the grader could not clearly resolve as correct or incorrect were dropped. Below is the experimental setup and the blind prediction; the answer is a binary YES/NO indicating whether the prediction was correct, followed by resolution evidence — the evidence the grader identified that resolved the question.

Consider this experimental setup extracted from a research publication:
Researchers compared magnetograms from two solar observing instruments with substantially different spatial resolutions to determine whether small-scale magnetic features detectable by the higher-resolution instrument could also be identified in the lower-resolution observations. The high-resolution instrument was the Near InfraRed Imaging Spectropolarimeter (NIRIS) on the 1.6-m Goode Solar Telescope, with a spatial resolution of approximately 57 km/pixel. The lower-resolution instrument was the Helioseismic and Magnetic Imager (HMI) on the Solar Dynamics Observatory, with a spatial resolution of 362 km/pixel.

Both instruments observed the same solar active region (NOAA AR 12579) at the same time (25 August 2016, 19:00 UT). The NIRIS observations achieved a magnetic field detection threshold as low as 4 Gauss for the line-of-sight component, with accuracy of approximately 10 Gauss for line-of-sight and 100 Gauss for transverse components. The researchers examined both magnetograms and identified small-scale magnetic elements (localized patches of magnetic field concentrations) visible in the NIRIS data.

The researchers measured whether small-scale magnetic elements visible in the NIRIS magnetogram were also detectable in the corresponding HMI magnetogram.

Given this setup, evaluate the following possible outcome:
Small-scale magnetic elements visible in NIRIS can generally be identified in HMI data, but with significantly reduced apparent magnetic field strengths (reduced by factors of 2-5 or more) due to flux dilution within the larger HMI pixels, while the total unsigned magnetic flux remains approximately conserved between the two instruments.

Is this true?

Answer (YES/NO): NO